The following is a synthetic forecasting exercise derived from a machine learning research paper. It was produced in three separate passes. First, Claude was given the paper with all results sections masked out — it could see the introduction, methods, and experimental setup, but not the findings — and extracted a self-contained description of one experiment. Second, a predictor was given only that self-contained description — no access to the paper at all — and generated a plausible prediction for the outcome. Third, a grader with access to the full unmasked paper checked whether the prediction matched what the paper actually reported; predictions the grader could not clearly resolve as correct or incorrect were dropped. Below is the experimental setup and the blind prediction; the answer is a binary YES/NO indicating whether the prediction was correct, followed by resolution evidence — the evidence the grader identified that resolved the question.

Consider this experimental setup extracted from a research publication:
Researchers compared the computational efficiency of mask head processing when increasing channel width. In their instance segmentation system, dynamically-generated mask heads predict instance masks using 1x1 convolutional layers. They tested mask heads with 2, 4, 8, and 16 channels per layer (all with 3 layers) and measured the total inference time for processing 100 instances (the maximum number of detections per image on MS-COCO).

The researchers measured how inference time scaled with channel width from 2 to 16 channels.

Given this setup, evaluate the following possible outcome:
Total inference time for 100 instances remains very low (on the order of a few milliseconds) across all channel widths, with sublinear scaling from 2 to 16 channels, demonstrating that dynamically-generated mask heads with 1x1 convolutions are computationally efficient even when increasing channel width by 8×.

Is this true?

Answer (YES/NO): YES